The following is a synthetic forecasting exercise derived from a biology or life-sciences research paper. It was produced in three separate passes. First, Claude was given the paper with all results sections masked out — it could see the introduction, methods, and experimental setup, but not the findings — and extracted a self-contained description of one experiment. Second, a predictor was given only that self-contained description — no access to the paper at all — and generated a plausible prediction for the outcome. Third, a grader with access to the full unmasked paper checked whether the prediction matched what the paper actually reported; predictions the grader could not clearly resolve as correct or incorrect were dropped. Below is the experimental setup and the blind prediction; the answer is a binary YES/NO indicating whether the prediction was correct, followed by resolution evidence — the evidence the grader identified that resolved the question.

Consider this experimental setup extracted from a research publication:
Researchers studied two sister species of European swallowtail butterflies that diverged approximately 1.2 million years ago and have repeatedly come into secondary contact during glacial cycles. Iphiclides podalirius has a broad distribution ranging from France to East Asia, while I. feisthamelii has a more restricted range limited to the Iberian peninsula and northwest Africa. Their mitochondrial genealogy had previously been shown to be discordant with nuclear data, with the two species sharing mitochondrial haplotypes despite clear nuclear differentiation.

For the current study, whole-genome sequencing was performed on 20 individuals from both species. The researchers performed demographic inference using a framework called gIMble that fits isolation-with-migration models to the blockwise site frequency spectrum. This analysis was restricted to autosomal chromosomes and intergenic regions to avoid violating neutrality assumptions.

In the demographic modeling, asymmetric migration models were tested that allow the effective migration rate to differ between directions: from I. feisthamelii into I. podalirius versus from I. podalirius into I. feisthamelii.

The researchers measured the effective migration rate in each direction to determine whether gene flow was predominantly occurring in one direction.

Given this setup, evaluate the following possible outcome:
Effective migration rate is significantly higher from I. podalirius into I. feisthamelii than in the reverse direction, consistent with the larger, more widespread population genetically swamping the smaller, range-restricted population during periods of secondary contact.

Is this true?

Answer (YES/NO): NO